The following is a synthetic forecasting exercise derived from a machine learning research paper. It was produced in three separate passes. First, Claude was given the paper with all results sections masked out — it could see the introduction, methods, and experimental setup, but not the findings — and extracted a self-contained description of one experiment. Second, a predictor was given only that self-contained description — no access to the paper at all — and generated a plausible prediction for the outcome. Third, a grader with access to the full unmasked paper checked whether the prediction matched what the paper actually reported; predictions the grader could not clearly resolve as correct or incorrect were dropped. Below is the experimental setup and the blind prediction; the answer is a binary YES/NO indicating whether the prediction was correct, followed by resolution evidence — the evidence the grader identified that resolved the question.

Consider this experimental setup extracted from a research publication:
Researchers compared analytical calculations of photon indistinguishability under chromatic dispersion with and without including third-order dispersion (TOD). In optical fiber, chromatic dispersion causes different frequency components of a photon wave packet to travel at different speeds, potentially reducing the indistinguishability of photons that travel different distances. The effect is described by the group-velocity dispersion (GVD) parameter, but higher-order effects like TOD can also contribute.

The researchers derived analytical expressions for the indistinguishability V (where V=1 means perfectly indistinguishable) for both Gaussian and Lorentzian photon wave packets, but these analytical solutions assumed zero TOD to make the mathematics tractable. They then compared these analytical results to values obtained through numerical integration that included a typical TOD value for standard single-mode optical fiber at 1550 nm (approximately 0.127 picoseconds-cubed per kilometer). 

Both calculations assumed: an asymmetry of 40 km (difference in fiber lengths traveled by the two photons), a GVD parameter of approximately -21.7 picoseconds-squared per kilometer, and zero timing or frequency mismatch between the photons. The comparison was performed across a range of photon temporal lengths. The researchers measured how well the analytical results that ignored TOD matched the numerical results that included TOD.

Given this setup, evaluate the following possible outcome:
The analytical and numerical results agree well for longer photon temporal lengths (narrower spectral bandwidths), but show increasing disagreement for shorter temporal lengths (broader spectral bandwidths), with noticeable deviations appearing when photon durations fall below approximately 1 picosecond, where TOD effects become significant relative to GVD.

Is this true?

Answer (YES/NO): NO